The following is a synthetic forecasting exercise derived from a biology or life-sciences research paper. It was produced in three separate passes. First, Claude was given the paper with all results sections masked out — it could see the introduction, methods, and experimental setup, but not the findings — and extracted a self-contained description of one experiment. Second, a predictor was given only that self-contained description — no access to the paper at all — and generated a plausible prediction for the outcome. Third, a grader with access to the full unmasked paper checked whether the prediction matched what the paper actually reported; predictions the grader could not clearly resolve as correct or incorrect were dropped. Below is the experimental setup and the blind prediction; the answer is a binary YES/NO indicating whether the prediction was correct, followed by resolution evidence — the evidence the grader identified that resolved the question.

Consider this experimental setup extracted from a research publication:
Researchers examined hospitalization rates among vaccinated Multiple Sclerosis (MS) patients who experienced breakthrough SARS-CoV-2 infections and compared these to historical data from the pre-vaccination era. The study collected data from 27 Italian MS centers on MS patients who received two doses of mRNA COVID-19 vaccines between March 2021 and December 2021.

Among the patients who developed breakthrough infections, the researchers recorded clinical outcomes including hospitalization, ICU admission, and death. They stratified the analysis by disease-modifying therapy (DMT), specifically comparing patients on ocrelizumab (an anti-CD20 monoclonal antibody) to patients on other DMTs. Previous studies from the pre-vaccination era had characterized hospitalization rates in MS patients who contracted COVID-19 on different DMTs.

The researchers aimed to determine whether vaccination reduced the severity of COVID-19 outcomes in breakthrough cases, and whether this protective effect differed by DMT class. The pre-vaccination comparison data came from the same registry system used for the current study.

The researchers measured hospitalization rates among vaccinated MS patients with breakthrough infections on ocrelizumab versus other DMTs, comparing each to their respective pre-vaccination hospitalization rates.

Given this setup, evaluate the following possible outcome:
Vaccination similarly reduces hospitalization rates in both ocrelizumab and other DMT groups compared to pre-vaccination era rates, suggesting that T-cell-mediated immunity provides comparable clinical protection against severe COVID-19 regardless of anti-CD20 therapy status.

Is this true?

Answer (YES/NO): NO